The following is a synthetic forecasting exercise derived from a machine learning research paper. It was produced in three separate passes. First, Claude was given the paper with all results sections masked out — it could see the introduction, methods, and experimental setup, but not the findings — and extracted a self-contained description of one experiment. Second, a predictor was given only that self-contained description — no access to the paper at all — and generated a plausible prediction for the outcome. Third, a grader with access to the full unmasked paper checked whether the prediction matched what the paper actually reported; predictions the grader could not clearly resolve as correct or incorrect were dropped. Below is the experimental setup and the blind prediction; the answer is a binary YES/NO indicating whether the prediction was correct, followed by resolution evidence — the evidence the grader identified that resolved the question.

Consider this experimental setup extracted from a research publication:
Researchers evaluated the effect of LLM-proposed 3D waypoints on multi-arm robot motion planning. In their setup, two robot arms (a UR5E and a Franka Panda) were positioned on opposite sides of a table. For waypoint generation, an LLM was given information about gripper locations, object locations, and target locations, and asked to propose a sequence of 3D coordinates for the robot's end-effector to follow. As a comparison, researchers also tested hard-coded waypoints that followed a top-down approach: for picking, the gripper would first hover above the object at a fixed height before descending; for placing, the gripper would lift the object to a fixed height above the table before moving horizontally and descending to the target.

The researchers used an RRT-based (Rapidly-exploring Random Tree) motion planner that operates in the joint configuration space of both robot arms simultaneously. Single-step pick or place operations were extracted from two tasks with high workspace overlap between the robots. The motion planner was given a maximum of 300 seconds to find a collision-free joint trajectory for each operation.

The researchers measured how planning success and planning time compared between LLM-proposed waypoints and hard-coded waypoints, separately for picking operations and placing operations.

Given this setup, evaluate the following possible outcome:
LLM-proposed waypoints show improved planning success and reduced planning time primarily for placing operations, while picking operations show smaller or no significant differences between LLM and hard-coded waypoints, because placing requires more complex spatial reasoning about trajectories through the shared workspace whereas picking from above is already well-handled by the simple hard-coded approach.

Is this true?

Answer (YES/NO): YES